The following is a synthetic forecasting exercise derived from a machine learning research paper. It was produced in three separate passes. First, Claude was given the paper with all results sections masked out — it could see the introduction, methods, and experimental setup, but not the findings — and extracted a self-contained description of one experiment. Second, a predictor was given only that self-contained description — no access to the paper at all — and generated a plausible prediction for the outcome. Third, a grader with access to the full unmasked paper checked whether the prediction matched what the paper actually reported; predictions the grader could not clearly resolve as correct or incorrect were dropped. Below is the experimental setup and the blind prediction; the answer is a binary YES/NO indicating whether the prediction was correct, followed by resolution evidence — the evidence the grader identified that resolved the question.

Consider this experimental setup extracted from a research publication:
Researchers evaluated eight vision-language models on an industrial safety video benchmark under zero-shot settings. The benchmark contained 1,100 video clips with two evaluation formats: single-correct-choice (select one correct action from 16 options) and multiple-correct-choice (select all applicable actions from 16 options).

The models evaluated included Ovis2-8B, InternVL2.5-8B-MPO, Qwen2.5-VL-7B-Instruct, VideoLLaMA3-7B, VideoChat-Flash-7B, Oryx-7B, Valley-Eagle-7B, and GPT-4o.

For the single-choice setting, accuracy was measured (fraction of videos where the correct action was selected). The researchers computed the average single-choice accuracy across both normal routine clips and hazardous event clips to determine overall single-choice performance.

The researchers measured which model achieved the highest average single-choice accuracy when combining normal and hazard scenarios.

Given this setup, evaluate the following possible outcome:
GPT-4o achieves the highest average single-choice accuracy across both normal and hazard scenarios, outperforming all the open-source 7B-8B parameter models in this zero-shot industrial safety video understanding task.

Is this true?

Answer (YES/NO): NO